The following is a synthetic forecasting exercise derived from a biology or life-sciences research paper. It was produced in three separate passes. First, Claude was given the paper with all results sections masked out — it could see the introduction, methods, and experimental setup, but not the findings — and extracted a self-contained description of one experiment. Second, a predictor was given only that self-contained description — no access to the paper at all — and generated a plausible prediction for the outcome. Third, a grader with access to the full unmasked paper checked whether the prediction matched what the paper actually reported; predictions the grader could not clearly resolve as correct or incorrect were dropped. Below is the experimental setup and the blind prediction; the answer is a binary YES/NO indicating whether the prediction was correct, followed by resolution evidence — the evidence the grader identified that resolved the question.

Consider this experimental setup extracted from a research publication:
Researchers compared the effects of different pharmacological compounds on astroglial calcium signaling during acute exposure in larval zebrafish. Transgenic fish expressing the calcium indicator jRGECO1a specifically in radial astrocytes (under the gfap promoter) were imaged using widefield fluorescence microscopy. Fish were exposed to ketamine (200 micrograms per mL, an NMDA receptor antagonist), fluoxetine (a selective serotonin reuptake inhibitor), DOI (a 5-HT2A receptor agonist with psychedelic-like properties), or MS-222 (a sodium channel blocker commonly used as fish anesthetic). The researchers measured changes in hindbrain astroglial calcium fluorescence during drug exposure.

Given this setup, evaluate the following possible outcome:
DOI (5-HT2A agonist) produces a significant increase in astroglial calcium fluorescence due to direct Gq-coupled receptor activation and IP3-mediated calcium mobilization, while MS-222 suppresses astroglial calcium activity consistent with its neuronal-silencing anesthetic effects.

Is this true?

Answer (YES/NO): NO